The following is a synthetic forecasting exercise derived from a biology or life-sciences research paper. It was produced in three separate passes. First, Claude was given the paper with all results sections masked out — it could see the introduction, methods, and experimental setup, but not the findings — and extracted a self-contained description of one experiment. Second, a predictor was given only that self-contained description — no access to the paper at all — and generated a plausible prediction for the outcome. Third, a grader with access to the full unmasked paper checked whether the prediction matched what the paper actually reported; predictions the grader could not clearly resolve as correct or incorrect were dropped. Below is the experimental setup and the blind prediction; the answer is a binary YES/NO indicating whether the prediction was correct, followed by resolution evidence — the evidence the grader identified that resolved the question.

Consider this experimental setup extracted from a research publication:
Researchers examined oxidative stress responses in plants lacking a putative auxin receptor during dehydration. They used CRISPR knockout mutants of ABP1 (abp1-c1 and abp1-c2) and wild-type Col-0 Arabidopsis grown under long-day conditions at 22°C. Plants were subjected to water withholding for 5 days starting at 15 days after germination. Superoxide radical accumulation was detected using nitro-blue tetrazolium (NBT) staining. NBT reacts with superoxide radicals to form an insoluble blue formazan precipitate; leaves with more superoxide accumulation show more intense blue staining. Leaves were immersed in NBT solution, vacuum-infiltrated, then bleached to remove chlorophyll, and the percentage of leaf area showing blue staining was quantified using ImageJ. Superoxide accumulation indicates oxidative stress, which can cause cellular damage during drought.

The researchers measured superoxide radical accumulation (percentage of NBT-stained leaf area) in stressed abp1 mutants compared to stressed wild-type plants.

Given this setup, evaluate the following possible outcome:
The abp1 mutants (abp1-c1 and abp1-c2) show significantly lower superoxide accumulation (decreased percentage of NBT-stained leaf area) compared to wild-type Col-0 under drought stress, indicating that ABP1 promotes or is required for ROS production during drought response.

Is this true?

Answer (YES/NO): YES